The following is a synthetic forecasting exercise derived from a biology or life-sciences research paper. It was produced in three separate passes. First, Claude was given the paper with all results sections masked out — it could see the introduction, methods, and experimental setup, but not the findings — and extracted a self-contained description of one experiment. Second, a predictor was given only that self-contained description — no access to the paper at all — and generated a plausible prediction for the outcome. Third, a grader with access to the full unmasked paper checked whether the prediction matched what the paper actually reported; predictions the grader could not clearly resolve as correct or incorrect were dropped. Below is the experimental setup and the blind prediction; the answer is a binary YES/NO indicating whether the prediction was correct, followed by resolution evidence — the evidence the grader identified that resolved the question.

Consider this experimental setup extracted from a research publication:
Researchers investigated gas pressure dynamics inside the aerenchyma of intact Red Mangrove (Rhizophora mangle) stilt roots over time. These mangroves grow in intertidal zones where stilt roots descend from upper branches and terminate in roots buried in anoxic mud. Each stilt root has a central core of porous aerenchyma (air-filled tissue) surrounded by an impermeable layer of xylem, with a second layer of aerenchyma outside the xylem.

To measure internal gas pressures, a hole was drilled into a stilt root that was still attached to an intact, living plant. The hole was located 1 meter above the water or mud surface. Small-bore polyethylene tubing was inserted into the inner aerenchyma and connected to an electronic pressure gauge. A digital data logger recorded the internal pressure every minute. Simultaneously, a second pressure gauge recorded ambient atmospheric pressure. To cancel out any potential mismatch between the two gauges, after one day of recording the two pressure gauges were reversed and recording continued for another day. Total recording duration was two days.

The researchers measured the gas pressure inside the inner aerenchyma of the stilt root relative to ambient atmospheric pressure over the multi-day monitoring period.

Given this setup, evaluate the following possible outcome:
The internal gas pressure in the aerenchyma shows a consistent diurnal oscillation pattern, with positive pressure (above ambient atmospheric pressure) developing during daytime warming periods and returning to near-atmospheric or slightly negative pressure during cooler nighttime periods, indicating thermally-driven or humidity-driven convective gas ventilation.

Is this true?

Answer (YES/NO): NO